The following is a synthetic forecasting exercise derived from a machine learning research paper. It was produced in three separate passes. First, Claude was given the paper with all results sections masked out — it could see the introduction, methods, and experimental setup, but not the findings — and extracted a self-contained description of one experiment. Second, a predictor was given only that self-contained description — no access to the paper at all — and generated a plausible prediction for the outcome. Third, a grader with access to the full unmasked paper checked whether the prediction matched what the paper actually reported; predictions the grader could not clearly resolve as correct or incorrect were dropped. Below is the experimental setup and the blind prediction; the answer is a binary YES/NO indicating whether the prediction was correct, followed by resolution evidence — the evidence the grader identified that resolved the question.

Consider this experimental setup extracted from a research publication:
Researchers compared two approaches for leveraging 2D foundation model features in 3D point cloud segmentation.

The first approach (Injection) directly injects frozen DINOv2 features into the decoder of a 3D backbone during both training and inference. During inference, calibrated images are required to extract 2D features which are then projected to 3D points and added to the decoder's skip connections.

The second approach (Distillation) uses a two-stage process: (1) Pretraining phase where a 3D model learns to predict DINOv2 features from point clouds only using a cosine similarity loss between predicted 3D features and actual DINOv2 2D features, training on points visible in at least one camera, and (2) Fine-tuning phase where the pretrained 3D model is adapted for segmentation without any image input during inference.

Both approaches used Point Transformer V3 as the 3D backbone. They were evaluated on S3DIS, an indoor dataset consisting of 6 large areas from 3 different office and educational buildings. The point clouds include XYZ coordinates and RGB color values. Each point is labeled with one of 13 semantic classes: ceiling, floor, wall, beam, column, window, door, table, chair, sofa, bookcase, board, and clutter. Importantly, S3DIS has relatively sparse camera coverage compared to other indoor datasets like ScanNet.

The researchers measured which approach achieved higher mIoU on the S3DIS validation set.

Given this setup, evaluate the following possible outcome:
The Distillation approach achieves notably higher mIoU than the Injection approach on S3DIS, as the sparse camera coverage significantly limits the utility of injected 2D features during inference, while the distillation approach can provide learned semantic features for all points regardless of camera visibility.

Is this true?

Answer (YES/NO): YES